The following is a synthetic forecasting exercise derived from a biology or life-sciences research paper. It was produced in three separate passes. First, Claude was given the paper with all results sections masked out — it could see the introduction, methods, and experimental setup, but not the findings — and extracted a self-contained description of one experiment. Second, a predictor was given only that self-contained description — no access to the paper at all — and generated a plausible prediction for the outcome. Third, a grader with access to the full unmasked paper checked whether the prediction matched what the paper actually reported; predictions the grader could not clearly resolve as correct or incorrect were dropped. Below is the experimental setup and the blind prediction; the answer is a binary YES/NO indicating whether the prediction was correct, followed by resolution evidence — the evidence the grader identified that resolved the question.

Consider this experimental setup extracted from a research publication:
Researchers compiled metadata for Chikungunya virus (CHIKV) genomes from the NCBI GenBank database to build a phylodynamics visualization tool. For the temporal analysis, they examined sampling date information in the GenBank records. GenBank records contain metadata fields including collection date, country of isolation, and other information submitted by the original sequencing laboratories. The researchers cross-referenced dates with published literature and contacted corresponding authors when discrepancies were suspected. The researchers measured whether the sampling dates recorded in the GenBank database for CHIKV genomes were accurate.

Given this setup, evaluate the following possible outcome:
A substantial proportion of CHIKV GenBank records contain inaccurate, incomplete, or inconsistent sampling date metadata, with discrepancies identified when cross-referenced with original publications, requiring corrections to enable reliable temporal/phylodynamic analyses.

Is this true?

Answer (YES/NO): NO